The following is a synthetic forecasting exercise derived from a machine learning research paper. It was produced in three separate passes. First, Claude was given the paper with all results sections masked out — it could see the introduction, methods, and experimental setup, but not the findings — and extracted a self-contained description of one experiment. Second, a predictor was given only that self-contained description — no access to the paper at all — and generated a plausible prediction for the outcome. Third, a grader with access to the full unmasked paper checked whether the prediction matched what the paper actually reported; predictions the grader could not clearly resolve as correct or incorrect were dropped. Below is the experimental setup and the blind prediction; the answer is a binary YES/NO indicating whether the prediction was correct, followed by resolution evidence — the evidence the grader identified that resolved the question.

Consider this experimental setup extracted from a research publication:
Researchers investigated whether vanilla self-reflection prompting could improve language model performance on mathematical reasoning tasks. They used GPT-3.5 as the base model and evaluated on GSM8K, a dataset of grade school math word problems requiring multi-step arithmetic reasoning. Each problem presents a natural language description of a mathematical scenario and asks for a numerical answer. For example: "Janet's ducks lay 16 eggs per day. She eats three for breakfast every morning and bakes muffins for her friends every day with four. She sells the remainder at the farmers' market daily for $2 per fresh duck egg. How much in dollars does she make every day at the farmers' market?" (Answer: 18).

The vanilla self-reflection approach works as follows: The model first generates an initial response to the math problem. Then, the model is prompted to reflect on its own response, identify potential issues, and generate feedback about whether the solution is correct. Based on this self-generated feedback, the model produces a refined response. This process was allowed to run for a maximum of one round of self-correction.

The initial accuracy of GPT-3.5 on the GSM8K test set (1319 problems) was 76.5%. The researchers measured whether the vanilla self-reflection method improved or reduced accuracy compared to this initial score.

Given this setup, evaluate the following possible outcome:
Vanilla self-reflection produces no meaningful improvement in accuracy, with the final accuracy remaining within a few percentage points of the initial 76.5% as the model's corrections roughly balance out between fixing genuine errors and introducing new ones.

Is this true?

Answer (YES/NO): NO